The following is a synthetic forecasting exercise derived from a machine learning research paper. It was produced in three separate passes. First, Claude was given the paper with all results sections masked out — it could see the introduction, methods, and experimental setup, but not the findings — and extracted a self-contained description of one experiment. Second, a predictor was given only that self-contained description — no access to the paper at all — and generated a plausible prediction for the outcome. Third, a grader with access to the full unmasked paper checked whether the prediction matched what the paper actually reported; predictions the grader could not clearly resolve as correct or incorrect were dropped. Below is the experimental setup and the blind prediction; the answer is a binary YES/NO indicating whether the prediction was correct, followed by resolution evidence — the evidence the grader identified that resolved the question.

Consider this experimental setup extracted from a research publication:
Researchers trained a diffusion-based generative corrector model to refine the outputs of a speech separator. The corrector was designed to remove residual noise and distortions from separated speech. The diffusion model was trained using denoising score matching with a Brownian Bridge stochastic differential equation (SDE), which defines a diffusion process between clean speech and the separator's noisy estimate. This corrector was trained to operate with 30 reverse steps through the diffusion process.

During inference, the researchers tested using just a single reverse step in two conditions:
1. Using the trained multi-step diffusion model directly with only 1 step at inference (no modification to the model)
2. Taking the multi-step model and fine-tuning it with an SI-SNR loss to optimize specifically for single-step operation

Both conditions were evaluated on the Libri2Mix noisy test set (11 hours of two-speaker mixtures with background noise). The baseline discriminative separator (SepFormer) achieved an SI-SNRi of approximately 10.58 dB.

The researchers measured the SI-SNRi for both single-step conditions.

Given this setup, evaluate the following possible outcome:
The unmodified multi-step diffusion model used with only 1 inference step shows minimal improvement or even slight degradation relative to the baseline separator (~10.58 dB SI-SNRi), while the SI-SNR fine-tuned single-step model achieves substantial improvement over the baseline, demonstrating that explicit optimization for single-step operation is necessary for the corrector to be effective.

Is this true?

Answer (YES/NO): NO